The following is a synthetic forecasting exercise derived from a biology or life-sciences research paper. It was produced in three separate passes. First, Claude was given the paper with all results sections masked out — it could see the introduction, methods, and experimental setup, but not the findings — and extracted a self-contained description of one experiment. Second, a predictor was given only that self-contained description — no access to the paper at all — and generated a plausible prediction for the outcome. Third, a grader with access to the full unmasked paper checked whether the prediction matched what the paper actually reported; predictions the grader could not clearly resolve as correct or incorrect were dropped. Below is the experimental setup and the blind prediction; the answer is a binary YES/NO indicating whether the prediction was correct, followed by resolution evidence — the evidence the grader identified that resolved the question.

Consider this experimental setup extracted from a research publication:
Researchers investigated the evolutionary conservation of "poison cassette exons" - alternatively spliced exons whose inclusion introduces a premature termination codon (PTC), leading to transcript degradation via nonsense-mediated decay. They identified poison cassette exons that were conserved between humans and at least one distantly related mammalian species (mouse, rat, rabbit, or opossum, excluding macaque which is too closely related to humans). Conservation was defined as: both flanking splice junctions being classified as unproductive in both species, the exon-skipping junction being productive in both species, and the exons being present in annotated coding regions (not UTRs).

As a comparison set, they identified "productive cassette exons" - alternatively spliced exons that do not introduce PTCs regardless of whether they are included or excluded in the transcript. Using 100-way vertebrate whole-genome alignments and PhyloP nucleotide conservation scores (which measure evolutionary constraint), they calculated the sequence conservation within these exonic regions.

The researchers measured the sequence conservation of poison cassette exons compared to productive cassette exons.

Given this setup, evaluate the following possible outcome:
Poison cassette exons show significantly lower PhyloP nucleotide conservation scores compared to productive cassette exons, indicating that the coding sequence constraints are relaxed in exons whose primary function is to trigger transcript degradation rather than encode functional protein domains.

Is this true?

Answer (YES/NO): NO